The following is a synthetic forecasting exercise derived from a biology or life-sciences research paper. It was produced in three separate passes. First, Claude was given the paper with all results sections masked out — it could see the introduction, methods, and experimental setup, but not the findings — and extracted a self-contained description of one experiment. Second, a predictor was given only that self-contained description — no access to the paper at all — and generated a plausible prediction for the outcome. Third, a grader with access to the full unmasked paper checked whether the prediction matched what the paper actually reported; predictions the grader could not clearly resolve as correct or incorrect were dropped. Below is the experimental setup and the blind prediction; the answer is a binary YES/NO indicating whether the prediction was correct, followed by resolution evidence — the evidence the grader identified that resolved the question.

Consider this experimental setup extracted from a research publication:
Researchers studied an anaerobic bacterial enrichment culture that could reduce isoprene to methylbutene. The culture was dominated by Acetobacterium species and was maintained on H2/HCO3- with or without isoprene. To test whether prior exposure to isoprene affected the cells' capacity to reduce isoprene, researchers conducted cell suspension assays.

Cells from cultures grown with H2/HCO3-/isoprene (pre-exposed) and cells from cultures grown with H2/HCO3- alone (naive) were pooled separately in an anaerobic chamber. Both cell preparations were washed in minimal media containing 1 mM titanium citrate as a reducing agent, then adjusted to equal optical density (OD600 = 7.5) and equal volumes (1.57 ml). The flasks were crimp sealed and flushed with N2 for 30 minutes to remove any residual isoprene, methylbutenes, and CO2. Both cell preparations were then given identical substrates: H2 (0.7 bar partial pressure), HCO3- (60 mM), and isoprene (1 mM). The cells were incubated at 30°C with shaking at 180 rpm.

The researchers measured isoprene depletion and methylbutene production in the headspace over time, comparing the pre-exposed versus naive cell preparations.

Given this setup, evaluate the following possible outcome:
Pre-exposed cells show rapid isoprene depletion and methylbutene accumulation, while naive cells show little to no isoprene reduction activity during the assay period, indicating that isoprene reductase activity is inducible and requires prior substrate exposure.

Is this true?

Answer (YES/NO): YES